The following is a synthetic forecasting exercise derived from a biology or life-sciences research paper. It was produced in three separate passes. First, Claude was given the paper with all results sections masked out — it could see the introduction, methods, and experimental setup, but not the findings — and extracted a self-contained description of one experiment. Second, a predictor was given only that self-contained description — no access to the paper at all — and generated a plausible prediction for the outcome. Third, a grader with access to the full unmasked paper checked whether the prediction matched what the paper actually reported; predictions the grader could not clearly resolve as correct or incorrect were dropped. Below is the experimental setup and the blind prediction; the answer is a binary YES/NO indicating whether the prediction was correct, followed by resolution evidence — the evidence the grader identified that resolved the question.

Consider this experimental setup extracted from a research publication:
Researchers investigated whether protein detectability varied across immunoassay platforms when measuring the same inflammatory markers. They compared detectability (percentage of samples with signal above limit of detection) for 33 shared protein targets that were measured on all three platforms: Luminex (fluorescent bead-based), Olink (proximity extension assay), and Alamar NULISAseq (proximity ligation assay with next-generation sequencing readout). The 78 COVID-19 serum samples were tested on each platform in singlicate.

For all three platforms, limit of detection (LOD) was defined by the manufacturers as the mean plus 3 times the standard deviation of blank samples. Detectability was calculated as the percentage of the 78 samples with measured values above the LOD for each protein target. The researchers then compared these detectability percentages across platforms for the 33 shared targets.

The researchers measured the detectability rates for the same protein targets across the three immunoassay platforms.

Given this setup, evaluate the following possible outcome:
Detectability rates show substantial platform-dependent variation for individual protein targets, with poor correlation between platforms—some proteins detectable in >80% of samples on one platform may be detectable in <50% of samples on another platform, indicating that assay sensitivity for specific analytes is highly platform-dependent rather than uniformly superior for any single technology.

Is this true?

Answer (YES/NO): NO